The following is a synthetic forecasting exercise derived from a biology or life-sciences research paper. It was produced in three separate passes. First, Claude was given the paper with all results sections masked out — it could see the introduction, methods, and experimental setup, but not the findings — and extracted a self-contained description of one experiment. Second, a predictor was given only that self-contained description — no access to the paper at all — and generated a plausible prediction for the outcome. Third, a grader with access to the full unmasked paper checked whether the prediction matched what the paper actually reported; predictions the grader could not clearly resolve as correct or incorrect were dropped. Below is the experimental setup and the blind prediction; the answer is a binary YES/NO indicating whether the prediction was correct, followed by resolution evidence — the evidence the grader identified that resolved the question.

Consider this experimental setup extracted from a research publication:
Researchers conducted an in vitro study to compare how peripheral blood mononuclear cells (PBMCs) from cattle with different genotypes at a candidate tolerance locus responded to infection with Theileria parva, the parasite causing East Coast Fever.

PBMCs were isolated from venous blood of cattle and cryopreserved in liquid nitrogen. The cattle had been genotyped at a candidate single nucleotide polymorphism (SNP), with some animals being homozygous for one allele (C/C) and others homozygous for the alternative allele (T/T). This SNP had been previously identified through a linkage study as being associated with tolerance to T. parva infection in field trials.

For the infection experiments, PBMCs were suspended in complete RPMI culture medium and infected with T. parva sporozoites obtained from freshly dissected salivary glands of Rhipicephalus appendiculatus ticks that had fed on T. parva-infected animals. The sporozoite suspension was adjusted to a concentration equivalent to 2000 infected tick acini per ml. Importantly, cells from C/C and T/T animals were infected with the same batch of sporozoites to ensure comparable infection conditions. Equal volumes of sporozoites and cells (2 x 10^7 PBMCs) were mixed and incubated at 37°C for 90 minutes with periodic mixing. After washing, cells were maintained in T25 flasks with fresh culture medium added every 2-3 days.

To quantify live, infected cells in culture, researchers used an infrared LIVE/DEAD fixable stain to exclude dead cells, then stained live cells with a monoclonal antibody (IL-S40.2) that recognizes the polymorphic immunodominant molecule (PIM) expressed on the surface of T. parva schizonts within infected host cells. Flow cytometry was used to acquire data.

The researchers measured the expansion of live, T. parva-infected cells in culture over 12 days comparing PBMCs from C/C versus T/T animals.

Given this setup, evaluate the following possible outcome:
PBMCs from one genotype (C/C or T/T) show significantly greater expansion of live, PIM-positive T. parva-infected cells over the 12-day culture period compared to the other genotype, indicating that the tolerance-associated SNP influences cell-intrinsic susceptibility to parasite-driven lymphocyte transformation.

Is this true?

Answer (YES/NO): YES